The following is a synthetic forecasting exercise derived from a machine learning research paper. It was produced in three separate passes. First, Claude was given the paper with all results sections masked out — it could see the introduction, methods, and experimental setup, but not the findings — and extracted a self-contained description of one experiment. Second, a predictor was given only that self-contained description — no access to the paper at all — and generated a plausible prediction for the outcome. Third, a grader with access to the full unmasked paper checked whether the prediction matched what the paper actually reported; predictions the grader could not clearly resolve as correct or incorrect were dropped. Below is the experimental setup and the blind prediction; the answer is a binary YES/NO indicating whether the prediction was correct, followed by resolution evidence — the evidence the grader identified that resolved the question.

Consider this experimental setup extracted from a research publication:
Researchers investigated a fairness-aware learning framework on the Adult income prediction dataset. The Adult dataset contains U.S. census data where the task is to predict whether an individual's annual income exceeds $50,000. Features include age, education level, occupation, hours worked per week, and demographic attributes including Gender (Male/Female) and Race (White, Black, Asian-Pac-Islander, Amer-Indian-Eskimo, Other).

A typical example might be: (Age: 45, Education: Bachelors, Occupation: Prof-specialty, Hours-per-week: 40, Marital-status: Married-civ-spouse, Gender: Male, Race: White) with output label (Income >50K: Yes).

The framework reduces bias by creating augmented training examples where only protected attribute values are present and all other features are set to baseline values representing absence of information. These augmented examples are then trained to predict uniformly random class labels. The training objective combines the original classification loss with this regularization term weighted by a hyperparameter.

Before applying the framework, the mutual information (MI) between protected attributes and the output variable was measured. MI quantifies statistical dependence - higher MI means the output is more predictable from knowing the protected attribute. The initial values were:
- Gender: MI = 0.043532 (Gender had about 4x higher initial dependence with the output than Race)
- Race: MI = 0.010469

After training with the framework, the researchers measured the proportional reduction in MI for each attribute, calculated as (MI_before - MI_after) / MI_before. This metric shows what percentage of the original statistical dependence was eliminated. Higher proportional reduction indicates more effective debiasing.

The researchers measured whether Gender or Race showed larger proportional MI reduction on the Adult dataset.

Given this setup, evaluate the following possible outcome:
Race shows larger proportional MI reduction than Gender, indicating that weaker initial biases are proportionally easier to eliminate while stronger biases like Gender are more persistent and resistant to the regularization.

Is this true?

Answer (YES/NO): YES